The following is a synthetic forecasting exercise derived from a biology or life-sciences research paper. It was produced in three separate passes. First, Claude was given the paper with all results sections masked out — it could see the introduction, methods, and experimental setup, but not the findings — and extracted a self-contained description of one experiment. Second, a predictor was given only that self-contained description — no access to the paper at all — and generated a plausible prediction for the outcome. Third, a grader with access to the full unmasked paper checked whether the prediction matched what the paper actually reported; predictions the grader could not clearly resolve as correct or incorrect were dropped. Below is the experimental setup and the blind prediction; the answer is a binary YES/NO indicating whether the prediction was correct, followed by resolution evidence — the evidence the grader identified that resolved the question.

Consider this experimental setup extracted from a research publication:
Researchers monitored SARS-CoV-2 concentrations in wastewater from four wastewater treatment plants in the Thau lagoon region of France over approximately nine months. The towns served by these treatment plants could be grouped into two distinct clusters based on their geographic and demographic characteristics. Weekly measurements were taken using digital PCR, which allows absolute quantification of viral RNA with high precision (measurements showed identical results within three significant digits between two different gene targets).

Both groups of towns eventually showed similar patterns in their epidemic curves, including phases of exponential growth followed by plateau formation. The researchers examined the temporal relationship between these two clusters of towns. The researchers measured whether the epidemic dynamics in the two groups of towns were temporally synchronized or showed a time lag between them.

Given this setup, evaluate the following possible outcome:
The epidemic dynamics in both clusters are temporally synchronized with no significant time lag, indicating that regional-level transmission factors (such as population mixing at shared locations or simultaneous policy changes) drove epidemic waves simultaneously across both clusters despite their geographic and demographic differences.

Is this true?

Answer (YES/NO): NO